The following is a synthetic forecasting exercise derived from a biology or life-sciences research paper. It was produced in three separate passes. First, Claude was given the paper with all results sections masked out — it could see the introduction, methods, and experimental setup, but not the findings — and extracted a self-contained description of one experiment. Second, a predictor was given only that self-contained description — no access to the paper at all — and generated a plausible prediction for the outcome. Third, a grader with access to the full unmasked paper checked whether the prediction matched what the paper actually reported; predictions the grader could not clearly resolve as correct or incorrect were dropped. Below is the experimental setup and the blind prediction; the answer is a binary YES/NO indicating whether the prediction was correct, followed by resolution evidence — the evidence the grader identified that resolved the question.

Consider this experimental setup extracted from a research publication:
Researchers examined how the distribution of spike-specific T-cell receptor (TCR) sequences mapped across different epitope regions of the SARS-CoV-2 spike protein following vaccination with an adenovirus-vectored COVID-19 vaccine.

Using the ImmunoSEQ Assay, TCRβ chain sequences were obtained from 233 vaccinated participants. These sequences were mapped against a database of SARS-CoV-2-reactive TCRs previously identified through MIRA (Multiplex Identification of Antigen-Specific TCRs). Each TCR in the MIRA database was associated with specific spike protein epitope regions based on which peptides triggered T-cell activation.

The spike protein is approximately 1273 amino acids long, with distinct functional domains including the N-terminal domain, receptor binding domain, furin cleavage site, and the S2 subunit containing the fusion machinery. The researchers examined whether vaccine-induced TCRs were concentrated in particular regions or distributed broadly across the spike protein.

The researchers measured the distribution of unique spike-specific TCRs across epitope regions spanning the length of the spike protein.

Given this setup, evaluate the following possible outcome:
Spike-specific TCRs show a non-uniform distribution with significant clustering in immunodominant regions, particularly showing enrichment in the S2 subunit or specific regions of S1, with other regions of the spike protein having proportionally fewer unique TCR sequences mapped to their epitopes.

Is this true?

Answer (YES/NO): YES